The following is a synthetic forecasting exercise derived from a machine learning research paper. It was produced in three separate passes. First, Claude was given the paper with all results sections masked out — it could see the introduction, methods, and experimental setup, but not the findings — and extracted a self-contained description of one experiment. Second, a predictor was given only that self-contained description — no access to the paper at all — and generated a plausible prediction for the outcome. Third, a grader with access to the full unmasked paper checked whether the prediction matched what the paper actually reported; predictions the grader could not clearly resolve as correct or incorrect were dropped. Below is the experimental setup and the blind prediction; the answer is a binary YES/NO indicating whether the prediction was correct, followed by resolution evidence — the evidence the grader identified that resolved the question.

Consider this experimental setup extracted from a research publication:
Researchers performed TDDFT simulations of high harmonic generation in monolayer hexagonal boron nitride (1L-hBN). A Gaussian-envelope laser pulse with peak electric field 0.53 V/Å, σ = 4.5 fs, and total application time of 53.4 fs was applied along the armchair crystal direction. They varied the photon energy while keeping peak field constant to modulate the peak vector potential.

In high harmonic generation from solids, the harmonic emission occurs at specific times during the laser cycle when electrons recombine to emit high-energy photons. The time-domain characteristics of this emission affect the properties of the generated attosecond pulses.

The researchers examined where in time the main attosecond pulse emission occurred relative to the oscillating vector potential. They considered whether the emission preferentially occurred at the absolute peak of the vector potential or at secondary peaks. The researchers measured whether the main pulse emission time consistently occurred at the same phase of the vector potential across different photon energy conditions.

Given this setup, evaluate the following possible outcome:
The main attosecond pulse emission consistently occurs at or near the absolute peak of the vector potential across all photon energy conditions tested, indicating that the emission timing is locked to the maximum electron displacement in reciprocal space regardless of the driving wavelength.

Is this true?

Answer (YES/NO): NO